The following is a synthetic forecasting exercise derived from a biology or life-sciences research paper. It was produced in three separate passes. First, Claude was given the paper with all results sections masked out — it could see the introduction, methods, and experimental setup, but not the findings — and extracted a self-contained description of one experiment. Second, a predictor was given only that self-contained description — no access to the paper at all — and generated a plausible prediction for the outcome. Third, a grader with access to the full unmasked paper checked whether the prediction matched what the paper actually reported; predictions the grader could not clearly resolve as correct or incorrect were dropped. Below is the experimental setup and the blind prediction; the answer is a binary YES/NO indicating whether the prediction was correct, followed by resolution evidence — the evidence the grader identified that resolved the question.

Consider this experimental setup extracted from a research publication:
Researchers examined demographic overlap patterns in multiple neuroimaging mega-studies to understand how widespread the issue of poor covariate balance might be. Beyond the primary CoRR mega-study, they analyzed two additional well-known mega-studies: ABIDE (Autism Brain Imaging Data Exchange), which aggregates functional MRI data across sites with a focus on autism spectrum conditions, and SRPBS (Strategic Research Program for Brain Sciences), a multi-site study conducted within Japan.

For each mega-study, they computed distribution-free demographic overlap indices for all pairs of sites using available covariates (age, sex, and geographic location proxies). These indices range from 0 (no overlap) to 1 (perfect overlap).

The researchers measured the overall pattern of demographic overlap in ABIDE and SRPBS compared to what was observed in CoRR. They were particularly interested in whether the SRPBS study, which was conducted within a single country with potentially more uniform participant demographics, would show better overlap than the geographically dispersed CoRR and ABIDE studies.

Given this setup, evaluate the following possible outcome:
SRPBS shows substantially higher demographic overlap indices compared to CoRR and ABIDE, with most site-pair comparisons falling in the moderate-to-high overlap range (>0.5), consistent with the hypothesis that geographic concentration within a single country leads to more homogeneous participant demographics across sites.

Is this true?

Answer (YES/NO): NO